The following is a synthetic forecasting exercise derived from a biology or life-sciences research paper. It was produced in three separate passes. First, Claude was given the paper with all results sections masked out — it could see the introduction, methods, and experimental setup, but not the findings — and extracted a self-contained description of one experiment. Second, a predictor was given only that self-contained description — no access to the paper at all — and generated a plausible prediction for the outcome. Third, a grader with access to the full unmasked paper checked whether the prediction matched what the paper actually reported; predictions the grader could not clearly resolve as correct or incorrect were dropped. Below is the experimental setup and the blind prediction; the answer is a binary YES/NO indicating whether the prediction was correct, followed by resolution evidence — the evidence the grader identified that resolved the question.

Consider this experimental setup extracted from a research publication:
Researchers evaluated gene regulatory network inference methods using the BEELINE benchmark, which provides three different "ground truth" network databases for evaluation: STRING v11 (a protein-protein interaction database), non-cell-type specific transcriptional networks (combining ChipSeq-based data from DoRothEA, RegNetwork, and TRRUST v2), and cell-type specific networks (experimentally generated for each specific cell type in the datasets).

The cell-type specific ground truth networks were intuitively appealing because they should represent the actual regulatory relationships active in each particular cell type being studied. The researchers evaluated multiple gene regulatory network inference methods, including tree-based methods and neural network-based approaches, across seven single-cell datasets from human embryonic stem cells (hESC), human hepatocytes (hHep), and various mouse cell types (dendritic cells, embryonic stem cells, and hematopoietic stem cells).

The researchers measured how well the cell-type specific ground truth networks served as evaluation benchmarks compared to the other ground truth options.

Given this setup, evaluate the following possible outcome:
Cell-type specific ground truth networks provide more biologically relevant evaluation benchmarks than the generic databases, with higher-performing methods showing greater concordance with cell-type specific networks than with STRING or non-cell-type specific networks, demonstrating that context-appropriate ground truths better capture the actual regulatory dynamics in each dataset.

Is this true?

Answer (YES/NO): NO